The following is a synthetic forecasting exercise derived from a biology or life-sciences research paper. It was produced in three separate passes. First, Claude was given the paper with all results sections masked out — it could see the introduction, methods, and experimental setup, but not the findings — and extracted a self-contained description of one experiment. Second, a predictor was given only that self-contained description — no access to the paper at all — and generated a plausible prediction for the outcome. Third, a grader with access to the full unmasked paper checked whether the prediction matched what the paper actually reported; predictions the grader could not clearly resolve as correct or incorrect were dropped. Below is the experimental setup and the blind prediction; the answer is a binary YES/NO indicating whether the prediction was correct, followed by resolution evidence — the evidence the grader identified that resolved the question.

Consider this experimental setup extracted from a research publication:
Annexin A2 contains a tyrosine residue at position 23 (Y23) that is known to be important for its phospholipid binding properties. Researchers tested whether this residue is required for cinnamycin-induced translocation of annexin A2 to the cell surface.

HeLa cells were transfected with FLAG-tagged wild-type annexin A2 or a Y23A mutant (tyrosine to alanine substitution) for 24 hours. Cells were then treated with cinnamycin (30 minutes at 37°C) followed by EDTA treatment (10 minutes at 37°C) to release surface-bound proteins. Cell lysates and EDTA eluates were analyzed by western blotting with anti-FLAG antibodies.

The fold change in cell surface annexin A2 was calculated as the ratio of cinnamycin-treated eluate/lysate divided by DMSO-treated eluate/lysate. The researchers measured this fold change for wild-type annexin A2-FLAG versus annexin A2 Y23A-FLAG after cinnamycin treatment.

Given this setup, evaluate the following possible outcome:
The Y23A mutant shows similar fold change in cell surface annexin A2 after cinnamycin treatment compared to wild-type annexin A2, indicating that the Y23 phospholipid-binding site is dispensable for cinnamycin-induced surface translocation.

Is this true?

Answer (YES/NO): NO